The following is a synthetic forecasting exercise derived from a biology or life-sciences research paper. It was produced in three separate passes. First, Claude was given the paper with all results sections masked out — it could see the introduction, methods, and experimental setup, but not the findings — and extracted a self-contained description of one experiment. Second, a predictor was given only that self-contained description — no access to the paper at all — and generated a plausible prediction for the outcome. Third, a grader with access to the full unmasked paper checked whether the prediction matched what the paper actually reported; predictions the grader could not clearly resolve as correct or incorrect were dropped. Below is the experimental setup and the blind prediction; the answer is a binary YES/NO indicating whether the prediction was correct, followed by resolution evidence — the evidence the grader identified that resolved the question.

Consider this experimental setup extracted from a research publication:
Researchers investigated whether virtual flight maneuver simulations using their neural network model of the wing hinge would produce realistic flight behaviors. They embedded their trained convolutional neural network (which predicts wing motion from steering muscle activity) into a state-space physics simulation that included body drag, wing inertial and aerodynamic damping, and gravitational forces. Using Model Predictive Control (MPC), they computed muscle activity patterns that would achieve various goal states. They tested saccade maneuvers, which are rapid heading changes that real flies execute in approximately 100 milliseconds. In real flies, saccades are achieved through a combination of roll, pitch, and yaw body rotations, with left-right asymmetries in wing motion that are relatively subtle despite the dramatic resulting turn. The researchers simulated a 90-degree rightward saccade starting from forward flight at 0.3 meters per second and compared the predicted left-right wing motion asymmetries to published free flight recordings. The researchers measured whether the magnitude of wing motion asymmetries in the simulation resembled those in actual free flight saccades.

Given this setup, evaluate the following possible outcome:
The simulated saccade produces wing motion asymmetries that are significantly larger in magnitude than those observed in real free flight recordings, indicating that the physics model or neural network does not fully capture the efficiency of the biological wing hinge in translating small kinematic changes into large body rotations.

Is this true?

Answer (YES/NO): NO